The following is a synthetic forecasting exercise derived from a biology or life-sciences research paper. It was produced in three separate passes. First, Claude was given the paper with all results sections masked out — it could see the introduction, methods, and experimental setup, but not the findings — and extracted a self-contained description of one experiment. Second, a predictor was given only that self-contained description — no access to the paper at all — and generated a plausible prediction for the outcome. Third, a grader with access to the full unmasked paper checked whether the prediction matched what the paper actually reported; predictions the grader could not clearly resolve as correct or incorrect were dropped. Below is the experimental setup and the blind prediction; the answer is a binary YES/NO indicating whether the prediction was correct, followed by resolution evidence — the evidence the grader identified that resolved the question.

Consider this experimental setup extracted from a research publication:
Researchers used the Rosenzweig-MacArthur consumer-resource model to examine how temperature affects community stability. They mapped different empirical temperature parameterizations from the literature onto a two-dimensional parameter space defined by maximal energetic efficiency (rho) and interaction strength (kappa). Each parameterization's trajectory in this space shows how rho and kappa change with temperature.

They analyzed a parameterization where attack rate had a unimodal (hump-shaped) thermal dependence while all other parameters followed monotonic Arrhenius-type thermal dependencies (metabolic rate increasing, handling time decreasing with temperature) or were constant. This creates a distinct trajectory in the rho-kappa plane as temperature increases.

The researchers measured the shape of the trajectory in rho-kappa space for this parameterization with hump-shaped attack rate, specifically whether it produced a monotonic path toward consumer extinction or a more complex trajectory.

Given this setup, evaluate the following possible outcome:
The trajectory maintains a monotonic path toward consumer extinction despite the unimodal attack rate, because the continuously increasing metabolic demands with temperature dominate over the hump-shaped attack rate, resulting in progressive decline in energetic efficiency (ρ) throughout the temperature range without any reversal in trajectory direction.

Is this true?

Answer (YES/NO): NO